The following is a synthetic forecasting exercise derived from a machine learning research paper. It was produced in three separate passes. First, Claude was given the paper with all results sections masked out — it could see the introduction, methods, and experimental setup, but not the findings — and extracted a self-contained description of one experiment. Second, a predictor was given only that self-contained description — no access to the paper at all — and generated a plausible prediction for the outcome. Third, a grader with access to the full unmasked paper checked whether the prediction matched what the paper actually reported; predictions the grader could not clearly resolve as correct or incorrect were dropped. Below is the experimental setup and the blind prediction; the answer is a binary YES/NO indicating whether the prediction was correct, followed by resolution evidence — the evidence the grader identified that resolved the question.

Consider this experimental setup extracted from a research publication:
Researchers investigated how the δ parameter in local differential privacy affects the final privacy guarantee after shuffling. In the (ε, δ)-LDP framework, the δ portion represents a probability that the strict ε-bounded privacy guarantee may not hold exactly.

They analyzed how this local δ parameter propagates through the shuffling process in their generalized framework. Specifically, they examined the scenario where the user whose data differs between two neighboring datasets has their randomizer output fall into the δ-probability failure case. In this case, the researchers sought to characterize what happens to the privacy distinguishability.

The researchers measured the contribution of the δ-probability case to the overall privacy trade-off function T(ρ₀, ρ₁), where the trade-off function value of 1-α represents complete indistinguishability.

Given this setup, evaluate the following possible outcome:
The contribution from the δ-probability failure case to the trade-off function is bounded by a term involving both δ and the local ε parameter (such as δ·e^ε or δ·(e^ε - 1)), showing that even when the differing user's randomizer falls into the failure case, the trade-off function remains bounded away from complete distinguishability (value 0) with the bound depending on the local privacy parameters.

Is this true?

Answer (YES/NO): NO